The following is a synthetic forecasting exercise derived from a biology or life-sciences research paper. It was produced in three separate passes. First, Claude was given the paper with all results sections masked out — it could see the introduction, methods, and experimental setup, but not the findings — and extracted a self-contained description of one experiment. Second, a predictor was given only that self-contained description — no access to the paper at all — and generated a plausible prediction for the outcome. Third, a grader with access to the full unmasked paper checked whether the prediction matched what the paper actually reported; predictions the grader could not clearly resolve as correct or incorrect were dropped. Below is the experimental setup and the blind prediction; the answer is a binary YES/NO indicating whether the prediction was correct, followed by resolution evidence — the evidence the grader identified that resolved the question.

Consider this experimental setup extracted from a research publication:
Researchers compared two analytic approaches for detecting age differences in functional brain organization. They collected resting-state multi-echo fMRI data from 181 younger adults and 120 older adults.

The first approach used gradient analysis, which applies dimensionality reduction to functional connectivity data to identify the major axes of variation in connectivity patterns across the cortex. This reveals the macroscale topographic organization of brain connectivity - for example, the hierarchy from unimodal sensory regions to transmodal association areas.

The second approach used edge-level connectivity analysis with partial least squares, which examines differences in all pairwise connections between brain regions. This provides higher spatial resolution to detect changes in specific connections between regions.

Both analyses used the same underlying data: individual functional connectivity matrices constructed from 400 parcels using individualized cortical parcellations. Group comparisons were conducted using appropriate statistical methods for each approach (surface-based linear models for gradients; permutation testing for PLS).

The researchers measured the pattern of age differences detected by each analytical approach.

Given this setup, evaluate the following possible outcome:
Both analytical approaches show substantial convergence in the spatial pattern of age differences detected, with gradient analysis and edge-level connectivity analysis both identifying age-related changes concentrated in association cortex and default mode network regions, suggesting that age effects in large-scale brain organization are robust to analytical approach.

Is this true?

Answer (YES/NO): NO